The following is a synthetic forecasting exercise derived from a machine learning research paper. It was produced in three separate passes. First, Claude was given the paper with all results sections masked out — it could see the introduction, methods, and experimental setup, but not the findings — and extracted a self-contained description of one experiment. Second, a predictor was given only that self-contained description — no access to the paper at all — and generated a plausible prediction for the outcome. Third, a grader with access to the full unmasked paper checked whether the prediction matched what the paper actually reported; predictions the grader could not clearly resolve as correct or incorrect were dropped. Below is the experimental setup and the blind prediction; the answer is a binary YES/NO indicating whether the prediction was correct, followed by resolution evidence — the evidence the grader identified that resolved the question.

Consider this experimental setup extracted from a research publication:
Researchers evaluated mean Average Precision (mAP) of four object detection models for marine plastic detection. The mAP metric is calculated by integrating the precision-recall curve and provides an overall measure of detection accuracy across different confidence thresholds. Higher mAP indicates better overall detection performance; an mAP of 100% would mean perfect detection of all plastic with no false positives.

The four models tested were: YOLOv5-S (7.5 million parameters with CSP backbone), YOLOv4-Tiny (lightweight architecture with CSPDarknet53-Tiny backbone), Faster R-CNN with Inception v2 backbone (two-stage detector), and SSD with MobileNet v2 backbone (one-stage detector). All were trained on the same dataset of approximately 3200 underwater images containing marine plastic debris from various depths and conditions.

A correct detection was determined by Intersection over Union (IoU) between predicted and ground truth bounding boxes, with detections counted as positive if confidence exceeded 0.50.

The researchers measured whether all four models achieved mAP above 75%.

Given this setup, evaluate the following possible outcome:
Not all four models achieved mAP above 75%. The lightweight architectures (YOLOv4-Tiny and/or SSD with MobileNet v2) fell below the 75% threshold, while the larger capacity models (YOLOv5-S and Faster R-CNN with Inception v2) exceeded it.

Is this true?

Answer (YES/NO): NO